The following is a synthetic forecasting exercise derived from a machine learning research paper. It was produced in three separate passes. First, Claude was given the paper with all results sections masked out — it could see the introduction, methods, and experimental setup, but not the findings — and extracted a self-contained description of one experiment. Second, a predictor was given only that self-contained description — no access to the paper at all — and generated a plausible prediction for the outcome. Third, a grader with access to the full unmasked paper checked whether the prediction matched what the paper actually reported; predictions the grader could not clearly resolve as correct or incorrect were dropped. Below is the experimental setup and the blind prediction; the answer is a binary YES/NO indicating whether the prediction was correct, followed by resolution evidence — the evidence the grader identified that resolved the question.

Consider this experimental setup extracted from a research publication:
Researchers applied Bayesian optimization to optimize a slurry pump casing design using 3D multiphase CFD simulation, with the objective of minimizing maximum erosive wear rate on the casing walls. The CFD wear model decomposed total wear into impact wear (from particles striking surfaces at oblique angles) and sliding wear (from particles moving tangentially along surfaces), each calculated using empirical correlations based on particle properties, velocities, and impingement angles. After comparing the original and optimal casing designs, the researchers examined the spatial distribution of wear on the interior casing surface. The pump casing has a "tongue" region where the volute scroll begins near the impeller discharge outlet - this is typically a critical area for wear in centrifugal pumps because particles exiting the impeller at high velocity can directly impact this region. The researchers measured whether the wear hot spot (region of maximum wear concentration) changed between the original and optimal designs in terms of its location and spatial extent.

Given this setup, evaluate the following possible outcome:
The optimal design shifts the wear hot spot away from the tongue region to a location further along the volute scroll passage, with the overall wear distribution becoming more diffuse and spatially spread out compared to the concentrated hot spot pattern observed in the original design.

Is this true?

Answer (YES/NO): NO